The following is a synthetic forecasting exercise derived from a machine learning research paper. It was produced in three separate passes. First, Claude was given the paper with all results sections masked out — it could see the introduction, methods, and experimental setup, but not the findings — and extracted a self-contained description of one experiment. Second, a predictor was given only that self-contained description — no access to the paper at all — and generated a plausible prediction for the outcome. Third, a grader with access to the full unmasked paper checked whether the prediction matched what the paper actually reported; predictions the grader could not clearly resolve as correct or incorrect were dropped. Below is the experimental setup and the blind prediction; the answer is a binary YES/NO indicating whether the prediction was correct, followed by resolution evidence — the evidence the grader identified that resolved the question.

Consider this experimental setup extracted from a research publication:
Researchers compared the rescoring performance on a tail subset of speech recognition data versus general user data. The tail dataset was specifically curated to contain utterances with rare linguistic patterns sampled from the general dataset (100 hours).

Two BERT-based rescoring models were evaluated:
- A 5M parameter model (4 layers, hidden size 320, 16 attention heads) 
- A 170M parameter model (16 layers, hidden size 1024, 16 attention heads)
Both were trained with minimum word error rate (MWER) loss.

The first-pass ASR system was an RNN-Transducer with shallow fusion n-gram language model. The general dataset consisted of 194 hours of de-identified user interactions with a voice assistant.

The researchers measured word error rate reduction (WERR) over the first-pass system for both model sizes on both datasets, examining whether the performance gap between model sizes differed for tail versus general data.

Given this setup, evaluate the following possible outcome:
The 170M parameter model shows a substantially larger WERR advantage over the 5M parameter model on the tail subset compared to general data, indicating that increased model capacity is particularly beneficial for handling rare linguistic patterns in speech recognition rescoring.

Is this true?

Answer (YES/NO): YES